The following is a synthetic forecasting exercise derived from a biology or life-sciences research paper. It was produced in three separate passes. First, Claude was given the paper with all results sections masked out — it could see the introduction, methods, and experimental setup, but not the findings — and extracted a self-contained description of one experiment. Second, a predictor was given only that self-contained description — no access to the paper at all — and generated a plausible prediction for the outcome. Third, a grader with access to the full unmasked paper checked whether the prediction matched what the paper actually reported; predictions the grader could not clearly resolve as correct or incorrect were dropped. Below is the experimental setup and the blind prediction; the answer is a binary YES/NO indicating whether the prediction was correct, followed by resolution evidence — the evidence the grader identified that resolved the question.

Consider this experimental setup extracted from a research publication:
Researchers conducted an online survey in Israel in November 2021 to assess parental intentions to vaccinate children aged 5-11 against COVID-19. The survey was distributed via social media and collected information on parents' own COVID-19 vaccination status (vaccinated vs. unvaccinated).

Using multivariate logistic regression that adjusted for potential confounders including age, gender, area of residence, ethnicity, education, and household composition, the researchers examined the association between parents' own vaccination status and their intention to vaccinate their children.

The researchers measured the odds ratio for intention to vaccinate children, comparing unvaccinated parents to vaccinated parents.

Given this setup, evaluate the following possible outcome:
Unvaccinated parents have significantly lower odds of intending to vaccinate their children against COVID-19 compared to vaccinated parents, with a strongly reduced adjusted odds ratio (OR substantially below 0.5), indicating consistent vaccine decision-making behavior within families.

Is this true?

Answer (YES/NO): YES